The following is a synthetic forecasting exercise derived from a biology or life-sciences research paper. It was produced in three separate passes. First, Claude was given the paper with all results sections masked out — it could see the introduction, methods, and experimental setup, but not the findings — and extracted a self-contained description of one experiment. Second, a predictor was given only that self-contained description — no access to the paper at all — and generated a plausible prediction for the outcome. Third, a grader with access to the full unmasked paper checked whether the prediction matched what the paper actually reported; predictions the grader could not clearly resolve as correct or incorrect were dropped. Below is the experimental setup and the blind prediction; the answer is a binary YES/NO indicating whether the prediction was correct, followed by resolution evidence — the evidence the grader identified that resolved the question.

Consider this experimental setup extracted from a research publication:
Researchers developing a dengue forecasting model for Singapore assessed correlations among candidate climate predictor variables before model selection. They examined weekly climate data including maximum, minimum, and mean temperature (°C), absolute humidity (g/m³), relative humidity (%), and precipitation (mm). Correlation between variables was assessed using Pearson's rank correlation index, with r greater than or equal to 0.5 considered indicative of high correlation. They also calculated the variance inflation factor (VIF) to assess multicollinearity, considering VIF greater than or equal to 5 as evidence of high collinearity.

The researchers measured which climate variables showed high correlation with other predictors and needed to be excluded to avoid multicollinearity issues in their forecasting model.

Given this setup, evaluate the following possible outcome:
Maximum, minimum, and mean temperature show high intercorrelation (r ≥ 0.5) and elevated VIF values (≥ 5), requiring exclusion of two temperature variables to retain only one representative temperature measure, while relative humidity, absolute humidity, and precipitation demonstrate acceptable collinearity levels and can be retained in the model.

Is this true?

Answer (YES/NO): NO